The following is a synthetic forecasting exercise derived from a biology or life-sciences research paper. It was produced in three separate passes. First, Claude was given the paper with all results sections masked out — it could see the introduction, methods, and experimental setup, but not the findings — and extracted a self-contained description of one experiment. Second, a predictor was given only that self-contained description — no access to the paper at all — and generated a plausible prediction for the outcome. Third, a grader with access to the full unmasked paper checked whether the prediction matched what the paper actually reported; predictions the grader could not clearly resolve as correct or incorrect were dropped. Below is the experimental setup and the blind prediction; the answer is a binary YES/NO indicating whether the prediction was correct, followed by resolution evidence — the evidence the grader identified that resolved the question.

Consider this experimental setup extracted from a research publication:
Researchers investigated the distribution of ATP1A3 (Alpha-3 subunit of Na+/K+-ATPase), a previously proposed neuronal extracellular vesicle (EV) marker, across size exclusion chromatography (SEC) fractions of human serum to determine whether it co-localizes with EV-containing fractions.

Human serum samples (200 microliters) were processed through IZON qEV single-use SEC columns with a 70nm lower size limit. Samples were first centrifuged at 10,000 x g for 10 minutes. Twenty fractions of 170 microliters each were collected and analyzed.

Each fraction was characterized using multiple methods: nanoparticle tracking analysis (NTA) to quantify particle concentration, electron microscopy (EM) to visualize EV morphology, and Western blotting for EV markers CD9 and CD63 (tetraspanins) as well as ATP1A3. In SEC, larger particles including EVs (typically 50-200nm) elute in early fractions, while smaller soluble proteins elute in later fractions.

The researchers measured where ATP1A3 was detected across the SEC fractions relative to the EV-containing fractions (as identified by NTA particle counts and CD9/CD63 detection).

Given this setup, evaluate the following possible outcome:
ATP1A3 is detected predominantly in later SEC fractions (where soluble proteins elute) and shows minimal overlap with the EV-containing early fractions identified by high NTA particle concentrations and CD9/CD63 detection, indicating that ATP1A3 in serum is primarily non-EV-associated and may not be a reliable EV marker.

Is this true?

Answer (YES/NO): NO